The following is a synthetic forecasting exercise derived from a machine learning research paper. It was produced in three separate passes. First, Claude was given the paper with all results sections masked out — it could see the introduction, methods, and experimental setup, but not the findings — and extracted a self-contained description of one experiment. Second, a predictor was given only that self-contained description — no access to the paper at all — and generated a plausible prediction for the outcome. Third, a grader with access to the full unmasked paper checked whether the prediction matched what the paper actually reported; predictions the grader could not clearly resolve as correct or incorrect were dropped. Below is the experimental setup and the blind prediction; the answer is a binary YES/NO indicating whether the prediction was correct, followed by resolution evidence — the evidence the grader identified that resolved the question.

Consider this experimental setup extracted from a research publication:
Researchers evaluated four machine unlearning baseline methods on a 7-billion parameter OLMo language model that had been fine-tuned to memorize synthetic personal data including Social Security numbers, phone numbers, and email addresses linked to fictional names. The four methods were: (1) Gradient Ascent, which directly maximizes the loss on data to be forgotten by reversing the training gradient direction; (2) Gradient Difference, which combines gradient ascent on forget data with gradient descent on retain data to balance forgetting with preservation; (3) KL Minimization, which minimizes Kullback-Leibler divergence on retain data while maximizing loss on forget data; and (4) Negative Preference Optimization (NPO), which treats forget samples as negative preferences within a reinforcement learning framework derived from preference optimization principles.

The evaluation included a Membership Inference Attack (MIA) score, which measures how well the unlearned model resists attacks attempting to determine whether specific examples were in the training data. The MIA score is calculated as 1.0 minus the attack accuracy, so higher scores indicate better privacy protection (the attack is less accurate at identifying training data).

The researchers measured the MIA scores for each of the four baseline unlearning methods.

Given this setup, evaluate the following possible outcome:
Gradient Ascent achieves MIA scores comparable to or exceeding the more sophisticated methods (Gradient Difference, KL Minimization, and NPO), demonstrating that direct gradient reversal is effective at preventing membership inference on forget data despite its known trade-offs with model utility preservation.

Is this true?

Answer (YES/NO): YES